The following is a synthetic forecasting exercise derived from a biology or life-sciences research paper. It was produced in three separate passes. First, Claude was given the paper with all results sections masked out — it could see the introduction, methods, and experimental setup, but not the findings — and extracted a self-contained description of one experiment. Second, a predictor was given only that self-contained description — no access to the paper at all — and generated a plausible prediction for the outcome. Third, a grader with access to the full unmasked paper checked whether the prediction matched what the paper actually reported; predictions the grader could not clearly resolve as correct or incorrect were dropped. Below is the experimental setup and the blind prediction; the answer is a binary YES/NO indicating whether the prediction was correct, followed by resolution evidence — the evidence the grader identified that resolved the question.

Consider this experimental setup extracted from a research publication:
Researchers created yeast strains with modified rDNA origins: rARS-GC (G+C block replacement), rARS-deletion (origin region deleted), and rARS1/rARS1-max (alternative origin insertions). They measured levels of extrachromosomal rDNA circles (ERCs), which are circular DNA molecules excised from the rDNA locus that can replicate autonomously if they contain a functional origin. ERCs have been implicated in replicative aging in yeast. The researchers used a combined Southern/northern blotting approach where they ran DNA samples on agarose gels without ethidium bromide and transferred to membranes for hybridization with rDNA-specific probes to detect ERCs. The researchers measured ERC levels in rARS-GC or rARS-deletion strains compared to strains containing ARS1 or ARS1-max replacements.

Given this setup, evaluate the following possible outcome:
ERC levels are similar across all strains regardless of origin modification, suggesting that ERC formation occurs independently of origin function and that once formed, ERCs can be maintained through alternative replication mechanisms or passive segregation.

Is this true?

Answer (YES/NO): NO